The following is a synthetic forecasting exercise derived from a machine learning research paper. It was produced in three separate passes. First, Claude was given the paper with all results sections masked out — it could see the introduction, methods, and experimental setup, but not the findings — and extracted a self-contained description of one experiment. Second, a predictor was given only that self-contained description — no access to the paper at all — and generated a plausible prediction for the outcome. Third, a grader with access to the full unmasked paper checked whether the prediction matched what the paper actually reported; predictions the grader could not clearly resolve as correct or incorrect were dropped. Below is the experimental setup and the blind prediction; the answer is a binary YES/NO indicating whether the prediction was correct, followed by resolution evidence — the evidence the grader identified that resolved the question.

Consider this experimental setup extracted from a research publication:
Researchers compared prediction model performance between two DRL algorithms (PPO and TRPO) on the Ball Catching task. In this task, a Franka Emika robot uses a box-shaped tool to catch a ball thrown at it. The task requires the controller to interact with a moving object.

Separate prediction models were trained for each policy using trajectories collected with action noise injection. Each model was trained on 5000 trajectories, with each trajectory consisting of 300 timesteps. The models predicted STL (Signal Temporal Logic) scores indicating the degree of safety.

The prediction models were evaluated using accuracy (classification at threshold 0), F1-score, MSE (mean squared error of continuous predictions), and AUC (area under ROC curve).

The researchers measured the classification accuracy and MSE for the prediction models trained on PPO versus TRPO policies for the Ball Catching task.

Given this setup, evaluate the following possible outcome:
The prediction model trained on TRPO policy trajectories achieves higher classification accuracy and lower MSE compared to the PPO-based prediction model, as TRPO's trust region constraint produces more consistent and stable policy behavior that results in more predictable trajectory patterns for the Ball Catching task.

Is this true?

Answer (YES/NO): YES